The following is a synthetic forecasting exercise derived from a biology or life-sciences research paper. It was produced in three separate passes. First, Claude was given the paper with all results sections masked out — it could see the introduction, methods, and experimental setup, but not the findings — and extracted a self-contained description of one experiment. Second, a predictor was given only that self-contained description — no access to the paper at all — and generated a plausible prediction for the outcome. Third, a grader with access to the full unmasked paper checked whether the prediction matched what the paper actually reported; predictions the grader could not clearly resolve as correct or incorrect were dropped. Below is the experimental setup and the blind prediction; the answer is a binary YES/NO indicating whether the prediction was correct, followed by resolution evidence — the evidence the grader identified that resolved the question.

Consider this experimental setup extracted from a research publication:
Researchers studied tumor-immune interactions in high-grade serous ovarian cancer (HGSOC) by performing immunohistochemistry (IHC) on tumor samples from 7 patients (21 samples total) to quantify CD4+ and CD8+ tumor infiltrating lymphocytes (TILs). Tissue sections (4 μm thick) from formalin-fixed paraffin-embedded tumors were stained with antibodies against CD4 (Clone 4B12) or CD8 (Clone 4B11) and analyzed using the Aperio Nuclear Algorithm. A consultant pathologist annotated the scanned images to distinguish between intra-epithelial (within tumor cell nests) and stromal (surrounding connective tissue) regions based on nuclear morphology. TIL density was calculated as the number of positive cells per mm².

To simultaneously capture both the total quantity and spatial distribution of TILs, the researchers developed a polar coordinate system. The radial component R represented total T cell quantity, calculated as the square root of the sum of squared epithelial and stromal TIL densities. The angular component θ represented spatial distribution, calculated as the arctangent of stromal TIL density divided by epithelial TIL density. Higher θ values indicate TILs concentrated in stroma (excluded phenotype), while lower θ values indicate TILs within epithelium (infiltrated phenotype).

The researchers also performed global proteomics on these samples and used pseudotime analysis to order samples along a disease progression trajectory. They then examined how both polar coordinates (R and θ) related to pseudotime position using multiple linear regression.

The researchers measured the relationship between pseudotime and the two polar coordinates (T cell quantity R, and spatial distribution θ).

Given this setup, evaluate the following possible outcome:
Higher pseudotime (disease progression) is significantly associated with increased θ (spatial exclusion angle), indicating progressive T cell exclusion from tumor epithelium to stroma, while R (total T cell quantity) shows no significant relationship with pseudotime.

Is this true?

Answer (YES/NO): NO